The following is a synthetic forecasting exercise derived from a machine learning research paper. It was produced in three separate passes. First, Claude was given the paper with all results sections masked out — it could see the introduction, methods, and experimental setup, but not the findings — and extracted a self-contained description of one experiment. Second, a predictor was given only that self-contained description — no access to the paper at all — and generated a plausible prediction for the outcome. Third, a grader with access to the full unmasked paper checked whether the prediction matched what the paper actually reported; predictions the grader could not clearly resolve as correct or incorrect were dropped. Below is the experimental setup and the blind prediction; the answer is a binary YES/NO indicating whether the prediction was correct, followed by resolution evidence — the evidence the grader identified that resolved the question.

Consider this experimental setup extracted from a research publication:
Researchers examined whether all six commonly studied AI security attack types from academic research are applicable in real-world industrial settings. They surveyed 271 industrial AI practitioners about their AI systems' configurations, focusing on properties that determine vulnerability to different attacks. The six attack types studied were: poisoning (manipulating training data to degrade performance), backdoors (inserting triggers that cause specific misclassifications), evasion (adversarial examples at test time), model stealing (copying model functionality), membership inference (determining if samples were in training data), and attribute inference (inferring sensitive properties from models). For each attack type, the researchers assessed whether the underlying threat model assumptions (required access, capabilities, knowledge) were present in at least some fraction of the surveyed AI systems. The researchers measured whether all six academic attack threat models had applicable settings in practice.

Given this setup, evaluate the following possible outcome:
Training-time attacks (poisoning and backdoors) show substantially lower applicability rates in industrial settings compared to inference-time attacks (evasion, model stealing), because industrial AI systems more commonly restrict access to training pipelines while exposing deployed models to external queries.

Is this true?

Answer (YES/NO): YES